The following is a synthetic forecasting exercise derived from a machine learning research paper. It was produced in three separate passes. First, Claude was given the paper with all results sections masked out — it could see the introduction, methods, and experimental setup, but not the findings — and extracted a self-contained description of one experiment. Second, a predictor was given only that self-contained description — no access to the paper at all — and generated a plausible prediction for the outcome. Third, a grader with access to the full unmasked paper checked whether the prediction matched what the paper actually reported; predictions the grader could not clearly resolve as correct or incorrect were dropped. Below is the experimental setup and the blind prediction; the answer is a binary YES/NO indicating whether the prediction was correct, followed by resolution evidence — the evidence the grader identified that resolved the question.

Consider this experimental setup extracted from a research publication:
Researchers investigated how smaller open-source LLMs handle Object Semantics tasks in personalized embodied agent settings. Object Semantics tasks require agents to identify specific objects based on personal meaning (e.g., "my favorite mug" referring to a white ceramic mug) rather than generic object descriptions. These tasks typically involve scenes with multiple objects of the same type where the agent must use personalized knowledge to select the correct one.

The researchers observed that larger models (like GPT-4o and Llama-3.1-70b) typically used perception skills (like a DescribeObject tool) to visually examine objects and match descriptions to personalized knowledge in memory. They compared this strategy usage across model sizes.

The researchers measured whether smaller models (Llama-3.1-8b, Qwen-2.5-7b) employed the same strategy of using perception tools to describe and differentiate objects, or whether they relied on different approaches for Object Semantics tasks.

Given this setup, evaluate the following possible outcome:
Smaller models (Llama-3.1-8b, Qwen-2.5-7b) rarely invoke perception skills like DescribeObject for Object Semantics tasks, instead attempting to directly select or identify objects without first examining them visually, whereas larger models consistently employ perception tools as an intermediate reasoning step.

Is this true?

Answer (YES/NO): YES